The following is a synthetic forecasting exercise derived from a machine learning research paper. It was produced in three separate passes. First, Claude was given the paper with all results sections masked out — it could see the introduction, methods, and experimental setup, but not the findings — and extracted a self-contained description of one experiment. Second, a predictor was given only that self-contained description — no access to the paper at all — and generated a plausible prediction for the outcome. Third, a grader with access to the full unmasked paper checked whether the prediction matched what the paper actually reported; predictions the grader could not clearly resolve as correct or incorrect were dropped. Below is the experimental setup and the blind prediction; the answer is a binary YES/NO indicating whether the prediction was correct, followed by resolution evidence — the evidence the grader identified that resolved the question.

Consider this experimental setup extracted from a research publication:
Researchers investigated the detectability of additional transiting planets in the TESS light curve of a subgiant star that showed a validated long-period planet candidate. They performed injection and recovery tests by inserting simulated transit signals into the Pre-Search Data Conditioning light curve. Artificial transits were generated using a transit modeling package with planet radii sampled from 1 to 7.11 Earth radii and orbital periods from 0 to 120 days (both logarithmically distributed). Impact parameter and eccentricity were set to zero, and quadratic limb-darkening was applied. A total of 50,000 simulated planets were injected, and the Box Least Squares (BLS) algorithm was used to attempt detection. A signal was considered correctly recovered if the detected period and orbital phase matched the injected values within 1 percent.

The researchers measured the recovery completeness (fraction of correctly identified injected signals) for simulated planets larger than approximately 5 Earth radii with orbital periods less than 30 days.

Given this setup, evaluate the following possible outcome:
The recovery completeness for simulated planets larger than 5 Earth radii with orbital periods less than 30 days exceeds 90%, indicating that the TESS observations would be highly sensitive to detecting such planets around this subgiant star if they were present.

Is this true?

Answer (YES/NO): NO